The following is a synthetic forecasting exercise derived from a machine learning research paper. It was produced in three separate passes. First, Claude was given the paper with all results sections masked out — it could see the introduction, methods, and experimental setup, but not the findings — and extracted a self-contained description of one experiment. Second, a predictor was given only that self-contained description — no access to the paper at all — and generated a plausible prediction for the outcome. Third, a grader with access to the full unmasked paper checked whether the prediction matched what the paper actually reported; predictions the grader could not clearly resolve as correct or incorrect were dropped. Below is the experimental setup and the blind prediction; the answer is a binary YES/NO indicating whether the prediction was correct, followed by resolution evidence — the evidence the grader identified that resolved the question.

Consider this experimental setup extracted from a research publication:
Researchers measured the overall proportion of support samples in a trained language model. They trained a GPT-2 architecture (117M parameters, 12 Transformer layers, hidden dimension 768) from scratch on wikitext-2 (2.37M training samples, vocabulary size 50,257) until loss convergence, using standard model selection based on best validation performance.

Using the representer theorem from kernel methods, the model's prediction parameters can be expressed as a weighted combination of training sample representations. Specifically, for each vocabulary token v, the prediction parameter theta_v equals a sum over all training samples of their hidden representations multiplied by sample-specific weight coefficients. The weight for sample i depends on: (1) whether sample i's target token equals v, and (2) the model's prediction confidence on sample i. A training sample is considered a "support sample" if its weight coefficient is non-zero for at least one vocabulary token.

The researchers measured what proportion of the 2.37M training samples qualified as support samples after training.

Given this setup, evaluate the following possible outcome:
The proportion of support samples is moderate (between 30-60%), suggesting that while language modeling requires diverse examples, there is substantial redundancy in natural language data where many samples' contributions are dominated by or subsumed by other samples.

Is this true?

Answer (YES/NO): YES